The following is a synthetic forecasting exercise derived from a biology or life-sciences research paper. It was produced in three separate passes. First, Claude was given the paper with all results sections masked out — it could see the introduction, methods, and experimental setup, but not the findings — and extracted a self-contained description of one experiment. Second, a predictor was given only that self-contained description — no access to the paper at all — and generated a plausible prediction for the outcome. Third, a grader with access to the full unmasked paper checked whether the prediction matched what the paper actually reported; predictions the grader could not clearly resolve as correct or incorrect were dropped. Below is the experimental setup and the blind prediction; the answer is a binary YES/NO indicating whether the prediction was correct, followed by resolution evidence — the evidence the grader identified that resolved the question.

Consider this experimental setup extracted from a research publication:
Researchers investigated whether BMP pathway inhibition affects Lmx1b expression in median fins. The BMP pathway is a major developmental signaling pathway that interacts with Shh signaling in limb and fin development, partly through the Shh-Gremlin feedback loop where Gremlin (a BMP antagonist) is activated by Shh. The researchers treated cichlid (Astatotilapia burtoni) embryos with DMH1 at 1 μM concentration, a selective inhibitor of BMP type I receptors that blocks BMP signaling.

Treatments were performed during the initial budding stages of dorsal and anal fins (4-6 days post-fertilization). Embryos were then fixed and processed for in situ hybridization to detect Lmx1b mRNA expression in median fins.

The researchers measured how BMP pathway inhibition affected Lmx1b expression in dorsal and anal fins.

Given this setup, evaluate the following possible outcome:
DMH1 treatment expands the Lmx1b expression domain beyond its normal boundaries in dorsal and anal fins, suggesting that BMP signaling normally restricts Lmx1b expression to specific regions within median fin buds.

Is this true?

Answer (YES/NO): NO